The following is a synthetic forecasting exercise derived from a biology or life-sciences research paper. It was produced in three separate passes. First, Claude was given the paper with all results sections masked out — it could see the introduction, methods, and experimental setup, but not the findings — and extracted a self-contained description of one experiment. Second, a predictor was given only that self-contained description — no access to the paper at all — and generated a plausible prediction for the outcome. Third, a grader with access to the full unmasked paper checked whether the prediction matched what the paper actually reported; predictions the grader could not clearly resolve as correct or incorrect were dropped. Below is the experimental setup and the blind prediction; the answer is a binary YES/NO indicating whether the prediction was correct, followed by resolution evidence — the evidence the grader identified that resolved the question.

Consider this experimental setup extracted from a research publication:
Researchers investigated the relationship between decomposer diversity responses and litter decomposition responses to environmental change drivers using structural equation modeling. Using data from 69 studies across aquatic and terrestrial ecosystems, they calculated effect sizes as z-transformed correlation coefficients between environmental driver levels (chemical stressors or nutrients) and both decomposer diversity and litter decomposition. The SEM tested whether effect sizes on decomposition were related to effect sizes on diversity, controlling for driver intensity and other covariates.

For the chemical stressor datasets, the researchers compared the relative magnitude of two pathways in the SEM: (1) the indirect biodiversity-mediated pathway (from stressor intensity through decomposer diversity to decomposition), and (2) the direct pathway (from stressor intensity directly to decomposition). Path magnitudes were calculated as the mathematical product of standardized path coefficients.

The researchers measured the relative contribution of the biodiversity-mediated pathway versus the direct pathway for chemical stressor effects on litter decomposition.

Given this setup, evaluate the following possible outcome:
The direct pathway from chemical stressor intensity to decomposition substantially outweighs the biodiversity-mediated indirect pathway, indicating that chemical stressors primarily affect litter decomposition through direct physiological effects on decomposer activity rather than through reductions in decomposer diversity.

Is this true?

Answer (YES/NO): NO